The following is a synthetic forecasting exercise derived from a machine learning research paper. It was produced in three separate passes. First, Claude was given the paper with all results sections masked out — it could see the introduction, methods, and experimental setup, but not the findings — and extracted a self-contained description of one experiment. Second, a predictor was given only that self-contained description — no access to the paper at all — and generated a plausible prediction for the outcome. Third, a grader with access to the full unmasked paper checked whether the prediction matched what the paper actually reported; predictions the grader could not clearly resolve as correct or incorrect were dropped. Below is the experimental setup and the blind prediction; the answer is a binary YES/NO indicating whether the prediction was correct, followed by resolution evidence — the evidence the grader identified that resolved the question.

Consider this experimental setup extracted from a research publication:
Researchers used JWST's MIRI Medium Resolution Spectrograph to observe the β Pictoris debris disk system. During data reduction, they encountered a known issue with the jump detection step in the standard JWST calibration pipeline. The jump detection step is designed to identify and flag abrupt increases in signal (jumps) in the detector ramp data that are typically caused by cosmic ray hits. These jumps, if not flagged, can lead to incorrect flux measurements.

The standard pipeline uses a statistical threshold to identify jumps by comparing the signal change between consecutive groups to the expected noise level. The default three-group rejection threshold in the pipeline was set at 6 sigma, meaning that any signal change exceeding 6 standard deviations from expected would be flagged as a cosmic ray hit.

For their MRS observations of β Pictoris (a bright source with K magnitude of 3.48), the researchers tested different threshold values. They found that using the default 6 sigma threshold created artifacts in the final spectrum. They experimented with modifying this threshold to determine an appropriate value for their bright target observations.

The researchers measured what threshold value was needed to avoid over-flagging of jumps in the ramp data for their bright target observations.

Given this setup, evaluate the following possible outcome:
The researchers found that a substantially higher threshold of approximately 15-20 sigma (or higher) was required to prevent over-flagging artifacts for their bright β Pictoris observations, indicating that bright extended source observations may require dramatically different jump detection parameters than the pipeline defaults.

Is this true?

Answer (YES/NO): NO